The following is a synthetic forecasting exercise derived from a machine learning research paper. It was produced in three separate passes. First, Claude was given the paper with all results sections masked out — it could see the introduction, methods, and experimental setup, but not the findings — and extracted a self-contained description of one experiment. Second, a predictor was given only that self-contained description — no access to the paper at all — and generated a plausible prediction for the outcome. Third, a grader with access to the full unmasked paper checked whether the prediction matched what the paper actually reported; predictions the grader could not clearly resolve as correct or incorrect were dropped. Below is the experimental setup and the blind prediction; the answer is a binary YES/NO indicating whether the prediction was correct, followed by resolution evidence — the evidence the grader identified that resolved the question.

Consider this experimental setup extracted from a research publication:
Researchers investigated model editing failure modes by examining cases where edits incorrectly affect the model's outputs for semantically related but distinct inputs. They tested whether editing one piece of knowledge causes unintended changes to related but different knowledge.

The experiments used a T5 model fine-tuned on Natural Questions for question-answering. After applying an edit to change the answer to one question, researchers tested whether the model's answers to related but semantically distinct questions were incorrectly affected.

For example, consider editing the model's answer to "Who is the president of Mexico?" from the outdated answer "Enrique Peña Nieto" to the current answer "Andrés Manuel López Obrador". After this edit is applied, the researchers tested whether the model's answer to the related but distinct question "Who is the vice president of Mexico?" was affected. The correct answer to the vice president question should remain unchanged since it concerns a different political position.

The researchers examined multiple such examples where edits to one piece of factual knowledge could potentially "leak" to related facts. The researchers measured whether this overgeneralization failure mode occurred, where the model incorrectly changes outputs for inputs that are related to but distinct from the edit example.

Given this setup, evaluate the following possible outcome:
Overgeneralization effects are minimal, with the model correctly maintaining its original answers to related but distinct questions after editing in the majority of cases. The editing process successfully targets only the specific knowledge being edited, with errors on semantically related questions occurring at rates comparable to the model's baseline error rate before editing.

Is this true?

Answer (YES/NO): NO